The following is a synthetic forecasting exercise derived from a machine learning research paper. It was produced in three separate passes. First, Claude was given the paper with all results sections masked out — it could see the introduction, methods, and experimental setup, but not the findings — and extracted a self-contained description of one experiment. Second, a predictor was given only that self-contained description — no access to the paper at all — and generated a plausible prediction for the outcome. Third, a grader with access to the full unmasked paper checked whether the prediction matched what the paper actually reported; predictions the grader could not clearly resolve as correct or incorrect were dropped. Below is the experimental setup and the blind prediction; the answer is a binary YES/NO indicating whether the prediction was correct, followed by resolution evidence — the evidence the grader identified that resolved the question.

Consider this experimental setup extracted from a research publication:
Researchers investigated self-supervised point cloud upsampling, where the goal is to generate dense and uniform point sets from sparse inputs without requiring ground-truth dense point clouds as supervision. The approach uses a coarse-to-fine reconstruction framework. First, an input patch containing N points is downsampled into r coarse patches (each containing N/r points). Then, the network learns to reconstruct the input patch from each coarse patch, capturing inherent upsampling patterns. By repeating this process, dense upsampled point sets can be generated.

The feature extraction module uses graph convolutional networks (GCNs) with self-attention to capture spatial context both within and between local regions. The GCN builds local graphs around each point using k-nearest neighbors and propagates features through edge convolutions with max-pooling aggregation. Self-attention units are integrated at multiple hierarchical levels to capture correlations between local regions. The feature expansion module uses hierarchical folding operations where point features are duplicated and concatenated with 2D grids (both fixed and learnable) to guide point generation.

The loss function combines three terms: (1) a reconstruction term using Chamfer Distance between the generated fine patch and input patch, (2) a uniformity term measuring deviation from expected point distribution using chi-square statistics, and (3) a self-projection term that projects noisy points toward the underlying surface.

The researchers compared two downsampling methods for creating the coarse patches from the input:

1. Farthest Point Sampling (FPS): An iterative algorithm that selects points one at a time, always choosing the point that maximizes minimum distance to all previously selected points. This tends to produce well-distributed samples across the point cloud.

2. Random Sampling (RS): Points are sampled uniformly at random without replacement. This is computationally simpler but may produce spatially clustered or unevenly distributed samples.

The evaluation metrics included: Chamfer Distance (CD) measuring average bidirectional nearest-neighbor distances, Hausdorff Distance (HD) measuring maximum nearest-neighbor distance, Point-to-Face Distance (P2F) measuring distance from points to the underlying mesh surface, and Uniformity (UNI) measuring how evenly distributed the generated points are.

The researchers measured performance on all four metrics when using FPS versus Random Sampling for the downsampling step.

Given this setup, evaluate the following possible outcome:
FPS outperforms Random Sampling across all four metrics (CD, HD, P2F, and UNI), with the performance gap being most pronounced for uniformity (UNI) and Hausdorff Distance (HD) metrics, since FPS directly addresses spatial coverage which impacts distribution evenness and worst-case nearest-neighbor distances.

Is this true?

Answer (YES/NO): YES